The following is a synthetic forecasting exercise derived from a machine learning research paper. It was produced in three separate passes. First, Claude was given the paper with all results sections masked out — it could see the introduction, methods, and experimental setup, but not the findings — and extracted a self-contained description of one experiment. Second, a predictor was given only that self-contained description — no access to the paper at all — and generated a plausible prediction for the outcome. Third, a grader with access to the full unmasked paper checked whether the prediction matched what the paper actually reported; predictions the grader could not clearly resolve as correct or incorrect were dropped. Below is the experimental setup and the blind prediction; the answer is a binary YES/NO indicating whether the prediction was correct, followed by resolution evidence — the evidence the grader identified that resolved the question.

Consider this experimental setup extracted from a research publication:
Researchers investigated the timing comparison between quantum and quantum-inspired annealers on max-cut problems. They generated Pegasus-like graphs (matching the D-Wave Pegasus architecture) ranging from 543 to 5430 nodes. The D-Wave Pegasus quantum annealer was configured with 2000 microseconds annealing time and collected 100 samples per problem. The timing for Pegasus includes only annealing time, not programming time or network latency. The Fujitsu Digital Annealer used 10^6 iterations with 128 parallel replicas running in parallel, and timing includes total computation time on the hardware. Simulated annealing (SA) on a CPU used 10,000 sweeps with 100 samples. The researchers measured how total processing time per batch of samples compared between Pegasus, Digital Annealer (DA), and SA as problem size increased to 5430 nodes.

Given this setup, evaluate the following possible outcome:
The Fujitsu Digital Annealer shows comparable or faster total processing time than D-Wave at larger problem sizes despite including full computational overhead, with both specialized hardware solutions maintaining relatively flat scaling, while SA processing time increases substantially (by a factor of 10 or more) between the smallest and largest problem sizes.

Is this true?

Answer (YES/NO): NO